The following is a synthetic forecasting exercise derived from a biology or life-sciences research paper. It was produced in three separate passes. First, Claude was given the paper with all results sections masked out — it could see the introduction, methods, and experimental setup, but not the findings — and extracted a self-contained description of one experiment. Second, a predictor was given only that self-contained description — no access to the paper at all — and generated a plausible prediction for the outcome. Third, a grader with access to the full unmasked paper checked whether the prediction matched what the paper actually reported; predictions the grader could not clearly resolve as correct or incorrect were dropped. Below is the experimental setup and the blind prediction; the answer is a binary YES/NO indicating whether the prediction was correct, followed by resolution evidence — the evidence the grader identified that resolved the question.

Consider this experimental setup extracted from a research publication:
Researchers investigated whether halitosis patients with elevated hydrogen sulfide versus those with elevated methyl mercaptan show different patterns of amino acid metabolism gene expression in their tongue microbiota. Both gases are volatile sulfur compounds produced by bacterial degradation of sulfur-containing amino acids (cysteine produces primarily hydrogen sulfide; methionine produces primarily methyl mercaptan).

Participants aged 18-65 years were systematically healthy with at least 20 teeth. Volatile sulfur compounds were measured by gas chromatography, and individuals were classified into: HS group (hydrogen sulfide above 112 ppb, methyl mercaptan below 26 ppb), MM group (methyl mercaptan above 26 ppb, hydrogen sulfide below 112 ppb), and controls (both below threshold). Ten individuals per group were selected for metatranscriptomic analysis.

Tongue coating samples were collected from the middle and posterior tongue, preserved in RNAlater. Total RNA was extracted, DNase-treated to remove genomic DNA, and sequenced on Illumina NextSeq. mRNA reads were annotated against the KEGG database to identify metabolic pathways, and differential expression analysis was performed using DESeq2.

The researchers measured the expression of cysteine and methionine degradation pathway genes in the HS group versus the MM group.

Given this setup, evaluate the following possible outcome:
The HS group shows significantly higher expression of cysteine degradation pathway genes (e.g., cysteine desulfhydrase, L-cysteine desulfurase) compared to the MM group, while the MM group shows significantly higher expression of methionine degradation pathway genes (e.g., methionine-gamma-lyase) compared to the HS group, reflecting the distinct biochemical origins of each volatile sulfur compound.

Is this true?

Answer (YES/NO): NO